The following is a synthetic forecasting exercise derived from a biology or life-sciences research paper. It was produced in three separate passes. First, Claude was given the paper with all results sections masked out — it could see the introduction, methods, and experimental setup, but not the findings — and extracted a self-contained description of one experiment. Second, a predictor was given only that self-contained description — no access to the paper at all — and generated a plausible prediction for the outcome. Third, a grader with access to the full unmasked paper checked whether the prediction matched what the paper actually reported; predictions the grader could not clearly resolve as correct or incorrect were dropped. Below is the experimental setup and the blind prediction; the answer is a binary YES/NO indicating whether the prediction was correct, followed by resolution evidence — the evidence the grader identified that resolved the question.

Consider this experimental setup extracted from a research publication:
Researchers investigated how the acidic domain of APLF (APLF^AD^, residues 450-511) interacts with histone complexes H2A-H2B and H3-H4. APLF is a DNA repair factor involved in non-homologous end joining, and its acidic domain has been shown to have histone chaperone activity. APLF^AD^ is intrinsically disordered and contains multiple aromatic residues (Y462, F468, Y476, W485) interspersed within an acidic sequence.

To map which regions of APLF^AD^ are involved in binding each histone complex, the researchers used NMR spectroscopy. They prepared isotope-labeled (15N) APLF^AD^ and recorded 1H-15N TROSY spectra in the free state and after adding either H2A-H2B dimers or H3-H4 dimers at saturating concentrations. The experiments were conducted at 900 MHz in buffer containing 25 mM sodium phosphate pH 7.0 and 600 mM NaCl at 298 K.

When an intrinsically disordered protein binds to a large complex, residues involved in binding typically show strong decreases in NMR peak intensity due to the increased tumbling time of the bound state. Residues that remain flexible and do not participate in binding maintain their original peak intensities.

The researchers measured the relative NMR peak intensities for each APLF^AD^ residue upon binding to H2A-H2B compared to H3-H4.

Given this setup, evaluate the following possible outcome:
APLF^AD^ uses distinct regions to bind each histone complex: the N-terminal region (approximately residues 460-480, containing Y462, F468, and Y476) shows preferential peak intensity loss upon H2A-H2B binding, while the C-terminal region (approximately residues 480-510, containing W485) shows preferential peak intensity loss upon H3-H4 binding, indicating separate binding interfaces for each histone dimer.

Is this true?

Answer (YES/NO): NO